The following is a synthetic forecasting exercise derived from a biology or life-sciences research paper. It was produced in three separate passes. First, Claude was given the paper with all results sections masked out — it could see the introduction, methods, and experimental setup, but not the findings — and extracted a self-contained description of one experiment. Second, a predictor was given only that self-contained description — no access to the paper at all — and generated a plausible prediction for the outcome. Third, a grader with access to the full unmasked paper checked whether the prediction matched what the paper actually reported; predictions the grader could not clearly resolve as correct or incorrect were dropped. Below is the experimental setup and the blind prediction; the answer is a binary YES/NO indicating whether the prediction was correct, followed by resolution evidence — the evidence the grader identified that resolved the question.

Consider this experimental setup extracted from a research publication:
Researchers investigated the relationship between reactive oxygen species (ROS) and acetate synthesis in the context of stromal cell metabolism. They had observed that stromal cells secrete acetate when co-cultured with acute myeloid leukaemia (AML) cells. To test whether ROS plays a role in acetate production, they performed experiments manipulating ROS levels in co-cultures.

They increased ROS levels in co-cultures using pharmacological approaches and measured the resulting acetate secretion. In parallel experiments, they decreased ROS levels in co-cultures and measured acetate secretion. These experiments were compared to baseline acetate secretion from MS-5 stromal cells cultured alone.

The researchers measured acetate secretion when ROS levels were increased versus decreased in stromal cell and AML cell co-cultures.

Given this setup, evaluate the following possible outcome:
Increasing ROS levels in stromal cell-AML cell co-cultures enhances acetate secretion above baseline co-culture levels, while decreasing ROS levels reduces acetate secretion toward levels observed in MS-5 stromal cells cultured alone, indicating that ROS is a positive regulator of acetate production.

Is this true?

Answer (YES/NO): YES